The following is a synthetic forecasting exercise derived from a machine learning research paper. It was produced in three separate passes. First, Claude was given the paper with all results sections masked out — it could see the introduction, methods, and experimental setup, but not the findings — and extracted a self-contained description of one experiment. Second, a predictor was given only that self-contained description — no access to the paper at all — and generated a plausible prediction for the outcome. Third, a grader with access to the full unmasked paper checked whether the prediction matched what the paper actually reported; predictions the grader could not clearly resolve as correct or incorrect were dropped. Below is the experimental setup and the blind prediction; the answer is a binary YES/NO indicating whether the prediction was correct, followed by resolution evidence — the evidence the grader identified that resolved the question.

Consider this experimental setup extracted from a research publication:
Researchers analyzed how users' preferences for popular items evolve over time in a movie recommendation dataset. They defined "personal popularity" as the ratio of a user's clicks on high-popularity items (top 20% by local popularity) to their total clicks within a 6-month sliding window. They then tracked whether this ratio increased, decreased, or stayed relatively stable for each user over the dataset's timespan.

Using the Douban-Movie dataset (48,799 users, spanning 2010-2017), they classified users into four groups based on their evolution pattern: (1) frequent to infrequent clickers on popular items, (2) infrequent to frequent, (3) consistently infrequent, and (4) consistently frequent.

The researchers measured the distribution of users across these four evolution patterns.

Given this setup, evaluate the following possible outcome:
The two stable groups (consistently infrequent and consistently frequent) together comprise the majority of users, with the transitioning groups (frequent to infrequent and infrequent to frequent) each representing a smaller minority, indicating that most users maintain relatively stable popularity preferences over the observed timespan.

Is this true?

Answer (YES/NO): NO